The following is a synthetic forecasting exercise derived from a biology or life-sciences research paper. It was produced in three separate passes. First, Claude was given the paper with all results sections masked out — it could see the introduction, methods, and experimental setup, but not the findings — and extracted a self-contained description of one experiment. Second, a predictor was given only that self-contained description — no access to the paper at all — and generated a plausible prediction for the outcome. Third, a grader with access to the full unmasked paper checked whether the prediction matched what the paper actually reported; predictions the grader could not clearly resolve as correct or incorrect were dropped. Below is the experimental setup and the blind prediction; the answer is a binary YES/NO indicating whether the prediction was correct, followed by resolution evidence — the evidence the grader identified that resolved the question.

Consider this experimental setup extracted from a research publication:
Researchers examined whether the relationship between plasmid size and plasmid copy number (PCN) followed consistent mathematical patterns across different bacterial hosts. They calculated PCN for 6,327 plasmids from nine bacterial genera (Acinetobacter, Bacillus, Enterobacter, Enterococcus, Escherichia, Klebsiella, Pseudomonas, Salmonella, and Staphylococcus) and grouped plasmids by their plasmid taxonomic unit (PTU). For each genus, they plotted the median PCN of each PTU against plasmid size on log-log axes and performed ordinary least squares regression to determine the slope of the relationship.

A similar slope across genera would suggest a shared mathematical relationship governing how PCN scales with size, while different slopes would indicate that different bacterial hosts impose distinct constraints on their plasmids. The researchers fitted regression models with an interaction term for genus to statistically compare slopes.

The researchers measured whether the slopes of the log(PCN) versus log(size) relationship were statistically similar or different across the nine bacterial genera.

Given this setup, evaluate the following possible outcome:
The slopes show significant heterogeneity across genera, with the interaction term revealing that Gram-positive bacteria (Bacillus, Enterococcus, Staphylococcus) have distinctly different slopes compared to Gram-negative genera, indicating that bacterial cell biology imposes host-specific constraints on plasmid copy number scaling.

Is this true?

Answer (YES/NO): NO